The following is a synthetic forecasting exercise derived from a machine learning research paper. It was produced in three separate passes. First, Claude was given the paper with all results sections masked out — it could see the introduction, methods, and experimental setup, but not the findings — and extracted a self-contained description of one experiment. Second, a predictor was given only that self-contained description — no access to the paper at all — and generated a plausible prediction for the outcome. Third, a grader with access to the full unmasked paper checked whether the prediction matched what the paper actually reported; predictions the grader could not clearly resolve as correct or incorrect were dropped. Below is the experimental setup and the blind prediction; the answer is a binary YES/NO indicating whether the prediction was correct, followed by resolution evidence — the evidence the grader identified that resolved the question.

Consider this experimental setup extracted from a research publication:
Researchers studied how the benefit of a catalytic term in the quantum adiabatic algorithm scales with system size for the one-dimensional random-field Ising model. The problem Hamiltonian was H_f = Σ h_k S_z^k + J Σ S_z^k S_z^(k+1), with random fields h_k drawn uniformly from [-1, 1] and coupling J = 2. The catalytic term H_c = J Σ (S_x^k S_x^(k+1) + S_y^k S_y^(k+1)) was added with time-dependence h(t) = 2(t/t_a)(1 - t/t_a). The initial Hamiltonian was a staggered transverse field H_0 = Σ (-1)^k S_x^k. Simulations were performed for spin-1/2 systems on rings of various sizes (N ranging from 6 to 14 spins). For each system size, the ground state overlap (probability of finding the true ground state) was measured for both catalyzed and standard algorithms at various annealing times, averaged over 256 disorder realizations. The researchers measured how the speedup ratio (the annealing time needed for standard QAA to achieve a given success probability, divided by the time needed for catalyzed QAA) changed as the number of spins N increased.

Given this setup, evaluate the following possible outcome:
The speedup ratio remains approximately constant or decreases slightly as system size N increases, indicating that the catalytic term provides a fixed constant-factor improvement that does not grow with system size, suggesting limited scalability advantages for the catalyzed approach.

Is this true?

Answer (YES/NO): NO